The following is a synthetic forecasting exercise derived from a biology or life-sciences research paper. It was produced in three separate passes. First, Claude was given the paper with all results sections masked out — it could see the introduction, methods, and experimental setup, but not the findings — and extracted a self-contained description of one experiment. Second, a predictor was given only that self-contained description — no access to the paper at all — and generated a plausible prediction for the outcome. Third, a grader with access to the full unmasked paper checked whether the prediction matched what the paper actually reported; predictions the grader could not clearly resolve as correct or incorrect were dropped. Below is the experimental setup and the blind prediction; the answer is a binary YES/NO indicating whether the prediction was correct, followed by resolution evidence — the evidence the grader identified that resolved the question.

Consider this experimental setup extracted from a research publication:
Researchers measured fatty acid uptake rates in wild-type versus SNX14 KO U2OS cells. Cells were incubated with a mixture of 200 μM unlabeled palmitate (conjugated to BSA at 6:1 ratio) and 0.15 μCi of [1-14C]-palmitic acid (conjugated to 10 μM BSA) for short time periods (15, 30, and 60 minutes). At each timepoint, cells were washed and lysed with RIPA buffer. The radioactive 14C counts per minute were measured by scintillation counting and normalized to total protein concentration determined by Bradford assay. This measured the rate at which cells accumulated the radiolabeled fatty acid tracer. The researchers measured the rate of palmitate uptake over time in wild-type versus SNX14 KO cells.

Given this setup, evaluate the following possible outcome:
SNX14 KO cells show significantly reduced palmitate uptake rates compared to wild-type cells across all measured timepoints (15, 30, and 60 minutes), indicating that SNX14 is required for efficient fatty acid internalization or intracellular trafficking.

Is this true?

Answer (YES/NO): NO